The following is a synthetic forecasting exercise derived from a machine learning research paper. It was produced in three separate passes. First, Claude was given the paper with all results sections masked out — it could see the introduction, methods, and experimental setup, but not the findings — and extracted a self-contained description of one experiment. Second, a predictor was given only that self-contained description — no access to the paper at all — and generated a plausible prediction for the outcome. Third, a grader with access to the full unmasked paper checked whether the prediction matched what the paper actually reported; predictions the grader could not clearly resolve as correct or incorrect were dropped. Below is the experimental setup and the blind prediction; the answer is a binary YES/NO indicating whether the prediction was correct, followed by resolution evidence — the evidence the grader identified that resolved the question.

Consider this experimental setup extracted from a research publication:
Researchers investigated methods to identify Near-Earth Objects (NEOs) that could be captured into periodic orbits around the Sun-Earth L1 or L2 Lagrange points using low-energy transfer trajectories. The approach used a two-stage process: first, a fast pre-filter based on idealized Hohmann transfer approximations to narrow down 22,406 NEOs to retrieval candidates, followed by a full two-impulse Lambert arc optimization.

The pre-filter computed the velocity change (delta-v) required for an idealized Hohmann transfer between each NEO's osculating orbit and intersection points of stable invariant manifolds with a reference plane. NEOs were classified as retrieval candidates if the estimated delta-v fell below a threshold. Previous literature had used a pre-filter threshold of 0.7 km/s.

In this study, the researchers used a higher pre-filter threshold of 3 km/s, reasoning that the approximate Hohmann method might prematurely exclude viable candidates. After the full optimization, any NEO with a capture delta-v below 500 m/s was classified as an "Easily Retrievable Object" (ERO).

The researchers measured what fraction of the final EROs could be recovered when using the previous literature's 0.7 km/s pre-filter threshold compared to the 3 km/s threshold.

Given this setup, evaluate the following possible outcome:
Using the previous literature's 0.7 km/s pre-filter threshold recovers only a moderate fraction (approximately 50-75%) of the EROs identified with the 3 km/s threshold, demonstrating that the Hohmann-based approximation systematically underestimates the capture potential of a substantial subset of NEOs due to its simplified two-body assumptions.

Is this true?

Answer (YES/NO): YES